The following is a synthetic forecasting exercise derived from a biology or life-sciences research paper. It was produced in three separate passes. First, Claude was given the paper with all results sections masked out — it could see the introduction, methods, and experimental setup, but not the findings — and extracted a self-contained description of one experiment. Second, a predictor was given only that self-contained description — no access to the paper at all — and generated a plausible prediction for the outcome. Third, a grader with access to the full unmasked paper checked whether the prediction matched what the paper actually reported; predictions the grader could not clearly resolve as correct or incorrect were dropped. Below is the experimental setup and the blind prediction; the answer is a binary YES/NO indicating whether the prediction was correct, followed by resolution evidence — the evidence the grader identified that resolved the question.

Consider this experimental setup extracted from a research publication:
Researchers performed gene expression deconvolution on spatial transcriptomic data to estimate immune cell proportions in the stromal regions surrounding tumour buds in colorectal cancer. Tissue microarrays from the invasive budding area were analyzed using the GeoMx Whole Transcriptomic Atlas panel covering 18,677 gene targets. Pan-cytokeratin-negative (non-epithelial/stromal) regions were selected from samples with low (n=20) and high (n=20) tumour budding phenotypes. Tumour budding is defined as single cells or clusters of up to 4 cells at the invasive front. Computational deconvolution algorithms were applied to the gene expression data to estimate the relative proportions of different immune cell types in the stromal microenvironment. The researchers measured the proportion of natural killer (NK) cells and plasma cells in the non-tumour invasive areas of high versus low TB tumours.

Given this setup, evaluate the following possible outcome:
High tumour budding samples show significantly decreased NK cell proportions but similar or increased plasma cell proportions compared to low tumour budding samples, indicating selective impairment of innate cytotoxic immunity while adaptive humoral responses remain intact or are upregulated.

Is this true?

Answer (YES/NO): NO